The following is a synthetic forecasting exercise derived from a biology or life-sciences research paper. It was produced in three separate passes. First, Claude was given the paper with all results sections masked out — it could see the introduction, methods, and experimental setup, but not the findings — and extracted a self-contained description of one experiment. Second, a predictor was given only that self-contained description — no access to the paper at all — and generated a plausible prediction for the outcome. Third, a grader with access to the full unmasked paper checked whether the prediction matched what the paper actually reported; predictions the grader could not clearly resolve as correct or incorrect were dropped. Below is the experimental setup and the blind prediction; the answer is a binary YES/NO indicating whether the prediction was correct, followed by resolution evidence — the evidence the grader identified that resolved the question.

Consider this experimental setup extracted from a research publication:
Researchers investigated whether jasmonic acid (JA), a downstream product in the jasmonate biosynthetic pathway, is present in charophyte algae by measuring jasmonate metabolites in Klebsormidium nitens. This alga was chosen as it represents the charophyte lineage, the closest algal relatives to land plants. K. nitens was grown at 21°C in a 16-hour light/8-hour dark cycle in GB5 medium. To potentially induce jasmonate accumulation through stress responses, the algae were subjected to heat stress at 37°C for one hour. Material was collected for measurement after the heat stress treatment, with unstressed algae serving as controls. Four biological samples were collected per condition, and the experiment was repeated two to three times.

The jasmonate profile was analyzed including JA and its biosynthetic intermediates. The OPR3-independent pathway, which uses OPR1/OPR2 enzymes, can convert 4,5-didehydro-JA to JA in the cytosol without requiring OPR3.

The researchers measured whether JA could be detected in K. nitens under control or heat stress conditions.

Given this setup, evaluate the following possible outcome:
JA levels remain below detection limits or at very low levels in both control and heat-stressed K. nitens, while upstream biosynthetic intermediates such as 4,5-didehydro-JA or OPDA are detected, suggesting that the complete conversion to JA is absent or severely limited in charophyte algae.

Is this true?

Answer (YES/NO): YES